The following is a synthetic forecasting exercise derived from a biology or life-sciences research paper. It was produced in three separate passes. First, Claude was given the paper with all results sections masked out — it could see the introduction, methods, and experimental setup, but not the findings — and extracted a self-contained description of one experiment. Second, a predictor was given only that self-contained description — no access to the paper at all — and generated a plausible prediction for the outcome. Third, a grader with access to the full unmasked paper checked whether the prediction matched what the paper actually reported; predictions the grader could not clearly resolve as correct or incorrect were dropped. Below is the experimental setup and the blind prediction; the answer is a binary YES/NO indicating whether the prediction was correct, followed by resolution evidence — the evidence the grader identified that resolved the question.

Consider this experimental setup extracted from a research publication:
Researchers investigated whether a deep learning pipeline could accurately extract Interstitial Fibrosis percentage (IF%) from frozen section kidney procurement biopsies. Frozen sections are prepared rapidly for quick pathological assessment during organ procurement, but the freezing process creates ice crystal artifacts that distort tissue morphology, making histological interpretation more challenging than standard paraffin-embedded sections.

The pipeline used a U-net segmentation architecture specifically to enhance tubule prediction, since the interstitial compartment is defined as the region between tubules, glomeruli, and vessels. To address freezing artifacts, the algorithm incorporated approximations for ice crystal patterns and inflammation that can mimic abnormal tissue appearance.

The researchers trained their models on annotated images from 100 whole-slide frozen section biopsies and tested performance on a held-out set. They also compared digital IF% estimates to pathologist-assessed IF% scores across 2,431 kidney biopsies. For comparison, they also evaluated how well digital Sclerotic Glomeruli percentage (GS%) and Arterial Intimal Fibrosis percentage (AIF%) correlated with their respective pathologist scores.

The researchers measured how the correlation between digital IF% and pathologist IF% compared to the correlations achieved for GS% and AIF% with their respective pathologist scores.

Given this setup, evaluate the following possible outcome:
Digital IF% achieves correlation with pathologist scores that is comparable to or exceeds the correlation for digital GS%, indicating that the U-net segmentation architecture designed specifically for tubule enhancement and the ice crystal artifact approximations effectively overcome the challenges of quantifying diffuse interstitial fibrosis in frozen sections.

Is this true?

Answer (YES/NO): NO